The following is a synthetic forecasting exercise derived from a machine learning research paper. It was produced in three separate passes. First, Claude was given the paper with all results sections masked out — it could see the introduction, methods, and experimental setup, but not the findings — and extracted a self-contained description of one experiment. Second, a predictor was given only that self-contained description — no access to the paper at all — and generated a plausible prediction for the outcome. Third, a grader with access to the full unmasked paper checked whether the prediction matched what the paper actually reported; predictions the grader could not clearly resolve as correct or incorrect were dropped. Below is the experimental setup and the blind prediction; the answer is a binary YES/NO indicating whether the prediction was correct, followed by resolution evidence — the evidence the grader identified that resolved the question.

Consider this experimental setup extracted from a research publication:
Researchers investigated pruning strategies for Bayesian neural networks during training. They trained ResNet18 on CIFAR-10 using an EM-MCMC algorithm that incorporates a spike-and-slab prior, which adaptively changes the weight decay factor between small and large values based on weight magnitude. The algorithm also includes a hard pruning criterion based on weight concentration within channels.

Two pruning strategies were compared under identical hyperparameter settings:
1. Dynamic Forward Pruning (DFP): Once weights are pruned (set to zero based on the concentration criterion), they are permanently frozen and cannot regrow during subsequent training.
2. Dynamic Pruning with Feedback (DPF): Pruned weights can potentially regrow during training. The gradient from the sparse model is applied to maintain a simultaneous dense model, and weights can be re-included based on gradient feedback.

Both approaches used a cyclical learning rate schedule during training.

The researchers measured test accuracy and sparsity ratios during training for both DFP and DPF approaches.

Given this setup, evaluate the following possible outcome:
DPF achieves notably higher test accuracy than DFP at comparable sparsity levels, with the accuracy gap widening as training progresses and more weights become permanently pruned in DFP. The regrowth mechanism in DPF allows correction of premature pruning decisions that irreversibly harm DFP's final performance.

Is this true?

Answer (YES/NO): NO